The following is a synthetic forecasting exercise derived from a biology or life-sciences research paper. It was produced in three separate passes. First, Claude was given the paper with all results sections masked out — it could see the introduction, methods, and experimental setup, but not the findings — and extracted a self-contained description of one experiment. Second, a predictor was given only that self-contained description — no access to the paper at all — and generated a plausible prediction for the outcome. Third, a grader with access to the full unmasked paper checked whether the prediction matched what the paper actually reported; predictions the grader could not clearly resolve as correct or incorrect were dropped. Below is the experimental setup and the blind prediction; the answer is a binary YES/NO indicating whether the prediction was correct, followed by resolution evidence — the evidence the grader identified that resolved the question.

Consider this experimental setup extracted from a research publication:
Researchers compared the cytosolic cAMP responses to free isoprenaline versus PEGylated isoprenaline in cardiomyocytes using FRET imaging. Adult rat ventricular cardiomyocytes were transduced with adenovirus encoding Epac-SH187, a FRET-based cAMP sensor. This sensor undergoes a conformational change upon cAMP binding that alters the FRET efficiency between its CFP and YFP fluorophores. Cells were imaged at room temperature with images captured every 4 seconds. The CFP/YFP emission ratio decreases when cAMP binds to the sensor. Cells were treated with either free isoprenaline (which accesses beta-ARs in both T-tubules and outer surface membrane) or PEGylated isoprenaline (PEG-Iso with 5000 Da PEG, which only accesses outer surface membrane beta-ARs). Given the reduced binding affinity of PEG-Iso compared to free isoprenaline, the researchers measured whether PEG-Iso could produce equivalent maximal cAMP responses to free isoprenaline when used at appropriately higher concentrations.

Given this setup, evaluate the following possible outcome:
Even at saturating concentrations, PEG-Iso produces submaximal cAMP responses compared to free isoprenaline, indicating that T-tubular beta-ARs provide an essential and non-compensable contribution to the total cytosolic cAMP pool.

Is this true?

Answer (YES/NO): YES